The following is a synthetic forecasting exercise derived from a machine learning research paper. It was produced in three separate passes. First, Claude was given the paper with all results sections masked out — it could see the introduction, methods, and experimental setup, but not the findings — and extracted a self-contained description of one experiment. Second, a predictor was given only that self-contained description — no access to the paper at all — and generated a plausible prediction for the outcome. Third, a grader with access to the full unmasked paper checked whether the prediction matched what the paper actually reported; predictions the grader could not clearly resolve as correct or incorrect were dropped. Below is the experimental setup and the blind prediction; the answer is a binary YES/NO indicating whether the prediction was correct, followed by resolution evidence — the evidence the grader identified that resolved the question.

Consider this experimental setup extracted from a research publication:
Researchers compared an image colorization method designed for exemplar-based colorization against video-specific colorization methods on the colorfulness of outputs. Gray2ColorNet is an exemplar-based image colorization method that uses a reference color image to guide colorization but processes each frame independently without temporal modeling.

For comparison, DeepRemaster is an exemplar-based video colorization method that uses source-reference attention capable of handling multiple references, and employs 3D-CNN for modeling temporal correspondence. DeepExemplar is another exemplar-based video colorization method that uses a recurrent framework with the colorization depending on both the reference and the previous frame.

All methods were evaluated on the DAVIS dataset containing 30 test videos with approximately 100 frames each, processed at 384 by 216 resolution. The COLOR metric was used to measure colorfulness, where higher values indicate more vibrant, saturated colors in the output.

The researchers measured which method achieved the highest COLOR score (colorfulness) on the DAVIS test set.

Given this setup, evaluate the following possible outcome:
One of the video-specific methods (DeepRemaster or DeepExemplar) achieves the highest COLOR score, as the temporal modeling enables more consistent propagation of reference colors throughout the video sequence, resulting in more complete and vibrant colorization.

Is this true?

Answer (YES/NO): NO